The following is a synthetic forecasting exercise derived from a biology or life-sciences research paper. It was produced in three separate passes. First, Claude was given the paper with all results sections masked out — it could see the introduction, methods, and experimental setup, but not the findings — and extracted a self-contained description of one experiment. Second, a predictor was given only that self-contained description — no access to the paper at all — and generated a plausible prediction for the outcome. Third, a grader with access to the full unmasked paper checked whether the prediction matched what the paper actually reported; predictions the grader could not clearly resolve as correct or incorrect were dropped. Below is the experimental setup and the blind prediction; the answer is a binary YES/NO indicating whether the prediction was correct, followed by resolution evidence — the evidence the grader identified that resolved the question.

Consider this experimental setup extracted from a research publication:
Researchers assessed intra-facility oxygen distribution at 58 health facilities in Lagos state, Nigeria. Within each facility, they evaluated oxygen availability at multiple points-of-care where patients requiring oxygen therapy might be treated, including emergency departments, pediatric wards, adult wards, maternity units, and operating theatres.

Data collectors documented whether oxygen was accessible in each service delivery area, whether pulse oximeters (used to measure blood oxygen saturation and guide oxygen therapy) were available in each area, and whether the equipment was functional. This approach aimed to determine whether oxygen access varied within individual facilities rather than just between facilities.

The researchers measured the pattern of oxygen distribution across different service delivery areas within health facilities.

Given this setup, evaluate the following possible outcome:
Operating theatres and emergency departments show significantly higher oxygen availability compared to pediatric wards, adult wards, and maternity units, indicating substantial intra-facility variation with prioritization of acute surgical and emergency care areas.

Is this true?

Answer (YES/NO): NO